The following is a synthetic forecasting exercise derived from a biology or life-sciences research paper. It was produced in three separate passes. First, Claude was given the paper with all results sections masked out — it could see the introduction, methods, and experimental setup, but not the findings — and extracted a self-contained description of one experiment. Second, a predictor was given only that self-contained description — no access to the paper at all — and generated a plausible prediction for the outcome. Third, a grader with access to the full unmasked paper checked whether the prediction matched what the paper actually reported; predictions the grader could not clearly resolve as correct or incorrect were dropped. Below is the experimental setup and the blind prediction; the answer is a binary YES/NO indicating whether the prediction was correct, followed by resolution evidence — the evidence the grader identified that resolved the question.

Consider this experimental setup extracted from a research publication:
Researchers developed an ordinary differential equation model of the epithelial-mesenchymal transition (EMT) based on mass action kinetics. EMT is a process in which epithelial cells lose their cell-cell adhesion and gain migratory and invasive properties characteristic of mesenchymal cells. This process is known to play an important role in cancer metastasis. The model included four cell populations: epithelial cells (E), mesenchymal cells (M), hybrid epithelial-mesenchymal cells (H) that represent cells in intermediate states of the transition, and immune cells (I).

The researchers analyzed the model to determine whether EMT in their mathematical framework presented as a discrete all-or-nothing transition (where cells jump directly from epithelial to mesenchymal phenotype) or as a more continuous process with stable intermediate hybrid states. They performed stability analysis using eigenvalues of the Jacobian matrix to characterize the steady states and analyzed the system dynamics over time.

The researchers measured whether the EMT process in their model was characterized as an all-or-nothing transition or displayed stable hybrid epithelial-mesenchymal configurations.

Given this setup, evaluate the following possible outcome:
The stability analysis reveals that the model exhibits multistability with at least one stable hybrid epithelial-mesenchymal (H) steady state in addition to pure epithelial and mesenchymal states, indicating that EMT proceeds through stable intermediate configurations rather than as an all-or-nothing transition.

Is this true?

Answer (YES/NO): NO